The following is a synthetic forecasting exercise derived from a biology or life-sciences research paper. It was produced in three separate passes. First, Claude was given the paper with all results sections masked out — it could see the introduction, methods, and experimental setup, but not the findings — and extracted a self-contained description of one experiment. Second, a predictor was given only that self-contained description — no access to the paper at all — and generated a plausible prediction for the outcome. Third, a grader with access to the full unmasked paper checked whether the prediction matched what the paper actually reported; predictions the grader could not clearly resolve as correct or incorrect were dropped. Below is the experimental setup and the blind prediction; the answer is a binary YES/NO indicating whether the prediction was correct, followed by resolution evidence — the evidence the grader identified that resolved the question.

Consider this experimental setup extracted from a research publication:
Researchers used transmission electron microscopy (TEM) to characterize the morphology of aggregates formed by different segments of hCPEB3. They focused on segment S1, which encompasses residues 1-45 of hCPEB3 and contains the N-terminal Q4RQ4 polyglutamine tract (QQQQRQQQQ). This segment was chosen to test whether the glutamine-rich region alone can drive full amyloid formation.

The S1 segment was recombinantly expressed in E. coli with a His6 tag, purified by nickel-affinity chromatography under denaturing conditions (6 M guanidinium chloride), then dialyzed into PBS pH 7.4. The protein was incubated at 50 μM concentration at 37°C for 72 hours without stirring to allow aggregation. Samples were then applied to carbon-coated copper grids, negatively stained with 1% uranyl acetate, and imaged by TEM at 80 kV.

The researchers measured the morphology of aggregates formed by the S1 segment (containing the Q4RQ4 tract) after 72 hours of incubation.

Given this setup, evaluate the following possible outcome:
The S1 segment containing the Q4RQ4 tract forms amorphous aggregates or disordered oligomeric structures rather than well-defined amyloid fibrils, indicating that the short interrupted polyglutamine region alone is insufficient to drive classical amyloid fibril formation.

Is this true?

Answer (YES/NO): YES